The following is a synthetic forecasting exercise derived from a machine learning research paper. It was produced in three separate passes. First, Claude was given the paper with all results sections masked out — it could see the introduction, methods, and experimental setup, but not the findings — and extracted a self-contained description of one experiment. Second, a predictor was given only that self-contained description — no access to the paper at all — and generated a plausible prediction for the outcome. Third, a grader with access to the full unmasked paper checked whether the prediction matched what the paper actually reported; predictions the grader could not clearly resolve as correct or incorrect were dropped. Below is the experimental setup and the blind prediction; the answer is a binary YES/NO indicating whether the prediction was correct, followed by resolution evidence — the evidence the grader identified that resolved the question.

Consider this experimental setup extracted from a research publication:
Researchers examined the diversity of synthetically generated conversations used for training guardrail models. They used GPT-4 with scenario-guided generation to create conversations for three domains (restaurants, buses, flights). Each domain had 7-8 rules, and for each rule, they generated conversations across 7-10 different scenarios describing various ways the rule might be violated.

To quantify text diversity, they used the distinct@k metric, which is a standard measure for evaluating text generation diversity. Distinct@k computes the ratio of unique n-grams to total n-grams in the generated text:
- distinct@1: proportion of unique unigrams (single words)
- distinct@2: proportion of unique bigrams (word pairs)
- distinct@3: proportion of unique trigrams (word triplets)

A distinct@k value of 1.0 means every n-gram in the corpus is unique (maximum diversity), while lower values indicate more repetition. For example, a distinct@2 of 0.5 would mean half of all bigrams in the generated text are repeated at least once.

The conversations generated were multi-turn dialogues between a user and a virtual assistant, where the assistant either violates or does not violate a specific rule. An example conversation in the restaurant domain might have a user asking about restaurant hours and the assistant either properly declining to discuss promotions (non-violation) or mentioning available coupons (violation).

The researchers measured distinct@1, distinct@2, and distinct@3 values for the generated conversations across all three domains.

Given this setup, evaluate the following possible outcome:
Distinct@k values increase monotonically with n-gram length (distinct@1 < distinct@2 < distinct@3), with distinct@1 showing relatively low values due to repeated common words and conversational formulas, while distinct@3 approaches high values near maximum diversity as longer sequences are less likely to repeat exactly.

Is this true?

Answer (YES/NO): YES